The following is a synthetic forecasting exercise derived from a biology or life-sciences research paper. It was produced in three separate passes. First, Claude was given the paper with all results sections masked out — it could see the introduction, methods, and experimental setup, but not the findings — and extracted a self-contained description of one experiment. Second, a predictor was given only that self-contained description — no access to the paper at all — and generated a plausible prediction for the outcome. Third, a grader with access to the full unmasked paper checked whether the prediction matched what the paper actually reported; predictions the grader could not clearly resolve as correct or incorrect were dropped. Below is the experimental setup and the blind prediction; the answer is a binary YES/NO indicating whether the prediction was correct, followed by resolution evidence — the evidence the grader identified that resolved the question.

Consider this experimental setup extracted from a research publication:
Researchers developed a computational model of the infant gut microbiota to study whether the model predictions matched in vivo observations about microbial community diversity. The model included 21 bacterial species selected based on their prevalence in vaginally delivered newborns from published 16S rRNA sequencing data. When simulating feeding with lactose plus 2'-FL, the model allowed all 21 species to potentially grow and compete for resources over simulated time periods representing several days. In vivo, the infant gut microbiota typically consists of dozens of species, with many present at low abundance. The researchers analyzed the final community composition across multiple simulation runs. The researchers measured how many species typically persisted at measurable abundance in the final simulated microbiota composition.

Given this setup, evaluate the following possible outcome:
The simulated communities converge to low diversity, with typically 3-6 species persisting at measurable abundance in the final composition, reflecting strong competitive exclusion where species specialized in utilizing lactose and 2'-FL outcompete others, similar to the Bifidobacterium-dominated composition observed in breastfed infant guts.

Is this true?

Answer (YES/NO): YES